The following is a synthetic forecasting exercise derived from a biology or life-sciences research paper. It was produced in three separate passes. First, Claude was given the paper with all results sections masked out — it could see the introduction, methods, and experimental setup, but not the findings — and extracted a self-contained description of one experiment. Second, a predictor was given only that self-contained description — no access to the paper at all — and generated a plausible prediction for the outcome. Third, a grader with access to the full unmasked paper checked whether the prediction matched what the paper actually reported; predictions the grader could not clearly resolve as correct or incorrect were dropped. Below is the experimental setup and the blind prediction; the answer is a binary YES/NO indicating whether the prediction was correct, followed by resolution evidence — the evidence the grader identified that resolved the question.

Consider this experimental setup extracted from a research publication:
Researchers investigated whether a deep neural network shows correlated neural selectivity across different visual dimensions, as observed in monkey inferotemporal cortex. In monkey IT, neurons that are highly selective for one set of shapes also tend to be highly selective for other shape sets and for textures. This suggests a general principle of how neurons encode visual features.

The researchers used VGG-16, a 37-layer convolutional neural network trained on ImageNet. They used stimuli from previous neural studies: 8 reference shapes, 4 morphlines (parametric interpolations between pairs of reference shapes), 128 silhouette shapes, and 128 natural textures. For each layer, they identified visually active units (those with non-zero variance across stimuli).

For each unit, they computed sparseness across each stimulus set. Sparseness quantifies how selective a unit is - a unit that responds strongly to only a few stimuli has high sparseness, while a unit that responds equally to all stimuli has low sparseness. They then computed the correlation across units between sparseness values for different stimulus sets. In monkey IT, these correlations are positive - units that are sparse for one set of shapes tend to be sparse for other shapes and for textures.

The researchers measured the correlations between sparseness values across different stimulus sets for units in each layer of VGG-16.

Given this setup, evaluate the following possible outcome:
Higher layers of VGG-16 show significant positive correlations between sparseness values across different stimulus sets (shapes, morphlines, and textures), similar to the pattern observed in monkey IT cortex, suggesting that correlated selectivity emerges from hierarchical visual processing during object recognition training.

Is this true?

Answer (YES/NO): YES